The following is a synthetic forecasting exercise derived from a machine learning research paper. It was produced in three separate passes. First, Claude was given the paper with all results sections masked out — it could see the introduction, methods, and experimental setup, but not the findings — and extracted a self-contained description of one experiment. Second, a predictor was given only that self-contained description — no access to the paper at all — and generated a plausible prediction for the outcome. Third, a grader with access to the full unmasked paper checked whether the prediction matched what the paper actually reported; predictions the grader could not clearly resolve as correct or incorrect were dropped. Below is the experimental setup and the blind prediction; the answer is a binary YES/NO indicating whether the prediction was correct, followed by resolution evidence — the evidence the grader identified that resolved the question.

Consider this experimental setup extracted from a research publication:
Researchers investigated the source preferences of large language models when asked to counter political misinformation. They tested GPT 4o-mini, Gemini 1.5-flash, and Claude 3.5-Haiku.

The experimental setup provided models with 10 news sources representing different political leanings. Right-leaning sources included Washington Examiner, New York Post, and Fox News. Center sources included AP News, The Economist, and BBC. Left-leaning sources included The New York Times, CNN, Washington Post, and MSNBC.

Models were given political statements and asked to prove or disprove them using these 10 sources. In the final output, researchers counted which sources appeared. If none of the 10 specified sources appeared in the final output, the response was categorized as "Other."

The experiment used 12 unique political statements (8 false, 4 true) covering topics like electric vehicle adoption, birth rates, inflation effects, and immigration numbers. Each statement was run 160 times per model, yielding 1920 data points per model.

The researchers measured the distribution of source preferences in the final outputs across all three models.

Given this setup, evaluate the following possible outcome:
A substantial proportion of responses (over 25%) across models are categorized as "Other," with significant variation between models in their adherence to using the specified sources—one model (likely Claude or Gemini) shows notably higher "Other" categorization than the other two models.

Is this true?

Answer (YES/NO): NO